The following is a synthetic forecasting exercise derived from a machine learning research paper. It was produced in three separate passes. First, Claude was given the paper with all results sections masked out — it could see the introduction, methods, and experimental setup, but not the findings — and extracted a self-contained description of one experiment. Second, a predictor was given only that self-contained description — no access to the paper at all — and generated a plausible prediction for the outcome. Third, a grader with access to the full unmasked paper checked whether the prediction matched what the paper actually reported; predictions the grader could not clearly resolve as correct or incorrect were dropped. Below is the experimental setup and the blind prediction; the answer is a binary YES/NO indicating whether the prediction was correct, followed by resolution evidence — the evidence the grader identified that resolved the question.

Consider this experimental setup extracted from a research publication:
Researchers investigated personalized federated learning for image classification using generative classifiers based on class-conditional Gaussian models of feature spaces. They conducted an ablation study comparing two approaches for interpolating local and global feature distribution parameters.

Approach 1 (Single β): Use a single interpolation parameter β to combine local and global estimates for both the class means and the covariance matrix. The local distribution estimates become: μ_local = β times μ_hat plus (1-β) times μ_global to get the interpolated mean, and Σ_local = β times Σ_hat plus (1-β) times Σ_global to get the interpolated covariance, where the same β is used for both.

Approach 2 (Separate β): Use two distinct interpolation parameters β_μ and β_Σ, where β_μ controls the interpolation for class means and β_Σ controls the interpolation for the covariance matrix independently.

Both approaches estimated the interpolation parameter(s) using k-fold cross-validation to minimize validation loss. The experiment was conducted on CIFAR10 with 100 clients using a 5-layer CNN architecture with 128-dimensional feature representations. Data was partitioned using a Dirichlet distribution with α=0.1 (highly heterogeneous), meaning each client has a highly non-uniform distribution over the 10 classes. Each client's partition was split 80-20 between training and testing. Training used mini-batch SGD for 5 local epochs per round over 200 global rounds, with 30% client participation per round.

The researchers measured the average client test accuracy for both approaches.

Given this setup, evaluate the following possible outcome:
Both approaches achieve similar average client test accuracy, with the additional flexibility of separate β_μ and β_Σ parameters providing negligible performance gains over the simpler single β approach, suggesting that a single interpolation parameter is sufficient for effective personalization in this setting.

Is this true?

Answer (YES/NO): YES